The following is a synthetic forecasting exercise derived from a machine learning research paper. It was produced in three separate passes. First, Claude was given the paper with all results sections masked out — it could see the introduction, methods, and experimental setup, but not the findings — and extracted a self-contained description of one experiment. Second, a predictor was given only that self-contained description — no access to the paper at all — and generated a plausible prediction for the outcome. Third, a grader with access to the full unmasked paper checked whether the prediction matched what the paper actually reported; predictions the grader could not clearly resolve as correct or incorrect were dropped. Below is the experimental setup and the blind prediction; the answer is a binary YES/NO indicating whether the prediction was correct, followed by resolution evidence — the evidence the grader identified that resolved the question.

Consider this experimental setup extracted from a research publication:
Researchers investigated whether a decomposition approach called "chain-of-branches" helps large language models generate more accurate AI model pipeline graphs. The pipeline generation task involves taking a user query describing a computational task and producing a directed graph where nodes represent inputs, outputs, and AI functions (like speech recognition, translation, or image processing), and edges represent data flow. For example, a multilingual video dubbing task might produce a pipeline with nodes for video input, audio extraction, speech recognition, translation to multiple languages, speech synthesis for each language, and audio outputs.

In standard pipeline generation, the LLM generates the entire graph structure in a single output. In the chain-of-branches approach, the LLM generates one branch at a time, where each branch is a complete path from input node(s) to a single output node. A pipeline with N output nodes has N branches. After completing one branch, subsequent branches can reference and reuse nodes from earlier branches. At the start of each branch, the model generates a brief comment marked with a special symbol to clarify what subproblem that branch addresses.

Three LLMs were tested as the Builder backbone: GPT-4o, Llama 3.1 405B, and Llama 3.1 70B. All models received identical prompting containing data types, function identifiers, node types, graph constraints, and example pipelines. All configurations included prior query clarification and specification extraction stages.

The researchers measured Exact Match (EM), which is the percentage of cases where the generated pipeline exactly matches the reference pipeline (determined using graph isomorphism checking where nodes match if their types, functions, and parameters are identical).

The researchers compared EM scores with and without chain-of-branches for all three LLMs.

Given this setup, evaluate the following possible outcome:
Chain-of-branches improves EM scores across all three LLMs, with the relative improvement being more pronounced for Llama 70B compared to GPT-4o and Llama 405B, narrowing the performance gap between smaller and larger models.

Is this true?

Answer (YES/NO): NO